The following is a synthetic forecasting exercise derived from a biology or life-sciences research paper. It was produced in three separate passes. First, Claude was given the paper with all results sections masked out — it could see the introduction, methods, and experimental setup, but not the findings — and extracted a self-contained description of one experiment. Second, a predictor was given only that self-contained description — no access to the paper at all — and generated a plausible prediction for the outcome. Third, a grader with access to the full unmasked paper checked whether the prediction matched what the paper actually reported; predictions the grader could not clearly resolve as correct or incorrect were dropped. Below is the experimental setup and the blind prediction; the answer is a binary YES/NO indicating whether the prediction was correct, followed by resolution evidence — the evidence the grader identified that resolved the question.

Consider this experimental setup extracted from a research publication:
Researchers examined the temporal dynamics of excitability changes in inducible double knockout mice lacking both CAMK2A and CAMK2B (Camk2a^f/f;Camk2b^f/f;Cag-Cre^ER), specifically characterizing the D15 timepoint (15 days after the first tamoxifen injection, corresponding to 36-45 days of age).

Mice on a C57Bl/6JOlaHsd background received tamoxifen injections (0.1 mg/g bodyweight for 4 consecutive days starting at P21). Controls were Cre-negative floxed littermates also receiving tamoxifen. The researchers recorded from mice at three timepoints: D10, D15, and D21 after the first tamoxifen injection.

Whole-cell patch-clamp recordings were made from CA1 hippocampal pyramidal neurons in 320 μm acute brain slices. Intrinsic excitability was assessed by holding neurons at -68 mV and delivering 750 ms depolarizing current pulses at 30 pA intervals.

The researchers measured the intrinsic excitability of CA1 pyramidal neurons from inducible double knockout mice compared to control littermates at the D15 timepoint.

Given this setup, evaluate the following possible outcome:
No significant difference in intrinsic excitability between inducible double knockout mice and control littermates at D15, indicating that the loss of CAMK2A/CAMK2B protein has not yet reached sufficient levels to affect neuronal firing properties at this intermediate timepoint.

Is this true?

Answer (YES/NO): NO